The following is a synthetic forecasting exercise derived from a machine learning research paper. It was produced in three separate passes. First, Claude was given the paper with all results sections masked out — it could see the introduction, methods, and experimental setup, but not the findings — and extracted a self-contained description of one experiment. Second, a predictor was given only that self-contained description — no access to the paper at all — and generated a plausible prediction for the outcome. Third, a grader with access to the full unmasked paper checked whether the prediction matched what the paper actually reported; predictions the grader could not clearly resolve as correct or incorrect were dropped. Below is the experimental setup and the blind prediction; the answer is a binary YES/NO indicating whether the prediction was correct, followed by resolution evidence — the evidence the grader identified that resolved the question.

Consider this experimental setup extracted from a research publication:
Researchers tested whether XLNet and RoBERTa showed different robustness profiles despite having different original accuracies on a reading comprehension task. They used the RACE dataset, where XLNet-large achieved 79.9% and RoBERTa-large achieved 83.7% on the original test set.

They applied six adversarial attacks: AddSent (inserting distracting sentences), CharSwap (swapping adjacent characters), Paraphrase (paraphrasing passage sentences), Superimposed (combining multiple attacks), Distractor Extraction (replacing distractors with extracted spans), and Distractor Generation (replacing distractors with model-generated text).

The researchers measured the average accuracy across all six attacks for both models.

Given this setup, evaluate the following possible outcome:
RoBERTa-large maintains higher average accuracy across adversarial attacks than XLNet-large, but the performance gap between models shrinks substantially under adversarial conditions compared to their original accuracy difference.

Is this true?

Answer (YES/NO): NO